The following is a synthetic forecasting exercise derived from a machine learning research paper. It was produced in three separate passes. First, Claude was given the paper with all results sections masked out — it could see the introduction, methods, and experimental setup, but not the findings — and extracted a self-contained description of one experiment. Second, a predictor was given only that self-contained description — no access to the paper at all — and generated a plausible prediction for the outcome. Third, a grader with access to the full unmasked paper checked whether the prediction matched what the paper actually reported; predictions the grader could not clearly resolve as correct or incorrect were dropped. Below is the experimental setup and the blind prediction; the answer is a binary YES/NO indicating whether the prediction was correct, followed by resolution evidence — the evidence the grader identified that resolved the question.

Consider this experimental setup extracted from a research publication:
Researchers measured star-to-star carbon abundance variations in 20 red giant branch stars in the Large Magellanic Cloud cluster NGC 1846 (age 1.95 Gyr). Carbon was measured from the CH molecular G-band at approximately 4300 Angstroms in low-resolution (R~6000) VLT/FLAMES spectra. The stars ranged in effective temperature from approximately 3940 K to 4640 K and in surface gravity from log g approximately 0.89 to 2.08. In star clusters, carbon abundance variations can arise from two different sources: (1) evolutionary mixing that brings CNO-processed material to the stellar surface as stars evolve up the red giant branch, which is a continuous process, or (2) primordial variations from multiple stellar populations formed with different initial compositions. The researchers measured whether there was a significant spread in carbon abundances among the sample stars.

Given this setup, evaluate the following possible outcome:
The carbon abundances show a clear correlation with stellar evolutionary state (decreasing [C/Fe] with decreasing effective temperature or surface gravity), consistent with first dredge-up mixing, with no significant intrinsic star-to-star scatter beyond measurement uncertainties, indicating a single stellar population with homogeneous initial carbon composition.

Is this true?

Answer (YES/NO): NO